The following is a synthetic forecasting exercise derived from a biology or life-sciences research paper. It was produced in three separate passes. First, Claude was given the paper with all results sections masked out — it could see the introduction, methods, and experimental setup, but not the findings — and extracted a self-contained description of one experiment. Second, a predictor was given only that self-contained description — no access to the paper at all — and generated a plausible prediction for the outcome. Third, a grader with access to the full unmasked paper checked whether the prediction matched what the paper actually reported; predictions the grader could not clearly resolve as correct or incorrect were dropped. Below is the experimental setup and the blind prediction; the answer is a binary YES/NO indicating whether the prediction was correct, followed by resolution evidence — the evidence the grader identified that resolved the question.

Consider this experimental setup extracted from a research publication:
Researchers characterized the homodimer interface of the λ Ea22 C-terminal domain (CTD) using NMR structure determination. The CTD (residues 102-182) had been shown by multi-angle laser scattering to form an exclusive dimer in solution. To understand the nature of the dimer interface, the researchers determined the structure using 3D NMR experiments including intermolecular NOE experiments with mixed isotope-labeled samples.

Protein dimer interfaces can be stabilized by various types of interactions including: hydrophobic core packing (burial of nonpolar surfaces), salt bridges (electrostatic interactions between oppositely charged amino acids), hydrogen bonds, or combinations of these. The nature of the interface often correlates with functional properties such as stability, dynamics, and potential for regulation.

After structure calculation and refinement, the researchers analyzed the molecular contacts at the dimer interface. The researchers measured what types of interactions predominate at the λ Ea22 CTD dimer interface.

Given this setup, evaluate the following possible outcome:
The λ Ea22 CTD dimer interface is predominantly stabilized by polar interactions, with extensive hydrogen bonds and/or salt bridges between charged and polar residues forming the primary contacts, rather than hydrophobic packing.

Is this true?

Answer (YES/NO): NO